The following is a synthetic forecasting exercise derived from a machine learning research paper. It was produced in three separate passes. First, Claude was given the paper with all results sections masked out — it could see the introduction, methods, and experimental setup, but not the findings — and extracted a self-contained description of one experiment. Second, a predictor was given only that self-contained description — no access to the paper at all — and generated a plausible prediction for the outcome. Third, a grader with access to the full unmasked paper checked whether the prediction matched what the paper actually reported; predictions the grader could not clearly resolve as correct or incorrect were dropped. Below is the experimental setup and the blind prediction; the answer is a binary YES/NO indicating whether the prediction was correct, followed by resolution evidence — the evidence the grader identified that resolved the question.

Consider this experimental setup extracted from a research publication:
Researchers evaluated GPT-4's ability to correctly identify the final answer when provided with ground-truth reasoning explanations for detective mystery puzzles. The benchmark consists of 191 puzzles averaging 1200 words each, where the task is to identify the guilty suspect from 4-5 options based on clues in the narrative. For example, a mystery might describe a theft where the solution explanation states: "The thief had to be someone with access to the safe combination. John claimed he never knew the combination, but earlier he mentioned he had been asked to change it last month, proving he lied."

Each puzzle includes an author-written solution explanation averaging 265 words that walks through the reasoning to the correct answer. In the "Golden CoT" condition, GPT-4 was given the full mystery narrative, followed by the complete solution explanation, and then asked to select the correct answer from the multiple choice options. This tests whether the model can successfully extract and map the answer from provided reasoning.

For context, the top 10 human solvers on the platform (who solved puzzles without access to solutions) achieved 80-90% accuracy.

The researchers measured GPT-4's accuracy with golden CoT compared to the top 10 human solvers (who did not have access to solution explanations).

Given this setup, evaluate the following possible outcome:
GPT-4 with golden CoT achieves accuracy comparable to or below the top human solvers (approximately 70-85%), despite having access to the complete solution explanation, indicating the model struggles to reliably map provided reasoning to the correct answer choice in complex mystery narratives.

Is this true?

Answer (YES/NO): NO